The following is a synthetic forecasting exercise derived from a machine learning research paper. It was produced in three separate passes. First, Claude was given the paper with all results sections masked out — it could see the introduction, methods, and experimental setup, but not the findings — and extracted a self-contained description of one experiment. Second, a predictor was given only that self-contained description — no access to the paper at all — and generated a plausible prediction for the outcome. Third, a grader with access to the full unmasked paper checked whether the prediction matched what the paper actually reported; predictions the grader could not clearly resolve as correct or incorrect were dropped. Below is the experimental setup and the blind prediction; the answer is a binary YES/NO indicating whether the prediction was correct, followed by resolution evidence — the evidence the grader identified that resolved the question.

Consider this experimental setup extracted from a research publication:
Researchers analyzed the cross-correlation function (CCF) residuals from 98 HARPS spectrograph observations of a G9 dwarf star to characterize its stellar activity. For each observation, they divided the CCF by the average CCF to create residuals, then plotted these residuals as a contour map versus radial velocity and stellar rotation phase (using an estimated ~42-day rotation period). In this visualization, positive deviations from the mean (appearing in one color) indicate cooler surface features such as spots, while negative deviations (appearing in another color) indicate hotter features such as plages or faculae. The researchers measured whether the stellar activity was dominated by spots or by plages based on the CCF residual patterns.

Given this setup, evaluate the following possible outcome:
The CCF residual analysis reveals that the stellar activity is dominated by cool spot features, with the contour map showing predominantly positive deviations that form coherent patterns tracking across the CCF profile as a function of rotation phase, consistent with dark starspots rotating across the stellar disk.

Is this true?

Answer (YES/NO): NO